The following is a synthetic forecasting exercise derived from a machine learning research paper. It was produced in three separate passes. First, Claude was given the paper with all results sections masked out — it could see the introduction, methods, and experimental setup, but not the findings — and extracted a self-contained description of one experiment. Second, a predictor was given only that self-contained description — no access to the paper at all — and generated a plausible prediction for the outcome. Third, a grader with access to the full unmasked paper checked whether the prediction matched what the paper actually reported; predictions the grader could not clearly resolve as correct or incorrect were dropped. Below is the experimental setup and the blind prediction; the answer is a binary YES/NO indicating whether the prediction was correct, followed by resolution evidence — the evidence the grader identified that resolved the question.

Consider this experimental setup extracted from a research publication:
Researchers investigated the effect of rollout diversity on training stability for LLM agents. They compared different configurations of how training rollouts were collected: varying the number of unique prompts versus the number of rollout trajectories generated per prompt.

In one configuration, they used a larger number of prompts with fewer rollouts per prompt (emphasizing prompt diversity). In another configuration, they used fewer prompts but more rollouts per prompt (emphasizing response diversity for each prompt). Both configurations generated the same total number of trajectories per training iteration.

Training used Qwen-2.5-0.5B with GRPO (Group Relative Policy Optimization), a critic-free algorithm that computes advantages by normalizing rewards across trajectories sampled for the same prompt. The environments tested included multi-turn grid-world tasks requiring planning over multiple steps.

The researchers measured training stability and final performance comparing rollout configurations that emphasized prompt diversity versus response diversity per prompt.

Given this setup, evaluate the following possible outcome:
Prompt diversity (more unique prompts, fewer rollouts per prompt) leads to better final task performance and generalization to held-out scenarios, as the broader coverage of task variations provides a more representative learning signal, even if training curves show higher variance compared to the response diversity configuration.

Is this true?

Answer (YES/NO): YES